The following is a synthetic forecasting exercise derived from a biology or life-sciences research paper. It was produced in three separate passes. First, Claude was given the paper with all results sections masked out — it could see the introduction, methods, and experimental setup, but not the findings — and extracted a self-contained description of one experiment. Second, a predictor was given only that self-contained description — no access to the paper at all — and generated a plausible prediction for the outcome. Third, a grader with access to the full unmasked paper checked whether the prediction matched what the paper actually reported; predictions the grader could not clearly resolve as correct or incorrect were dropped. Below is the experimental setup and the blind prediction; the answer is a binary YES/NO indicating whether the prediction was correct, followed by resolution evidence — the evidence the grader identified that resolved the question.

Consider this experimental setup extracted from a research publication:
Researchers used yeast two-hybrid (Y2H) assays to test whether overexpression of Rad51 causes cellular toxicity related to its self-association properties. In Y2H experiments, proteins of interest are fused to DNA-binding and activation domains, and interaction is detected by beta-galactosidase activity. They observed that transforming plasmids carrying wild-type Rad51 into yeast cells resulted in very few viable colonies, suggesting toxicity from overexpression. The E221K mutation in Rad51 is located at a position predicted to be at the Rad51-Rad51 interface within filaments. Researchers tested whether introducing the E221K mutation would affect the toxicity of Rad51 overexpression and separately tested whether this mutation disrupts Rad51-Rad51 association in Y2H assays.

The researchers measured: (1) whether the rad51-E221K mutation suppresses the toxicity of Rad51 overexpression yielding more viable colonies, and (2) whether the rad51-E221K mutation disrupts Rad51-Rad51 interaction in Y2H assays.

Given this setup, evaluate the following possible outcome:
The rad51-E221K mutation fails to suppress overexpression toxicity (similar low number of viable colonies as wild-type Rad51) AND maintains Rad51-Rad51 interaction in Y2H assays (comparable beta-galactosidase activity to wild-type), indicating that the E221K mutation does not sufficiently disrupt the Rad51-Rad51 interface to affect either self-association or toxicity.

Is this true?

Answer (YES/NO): NO